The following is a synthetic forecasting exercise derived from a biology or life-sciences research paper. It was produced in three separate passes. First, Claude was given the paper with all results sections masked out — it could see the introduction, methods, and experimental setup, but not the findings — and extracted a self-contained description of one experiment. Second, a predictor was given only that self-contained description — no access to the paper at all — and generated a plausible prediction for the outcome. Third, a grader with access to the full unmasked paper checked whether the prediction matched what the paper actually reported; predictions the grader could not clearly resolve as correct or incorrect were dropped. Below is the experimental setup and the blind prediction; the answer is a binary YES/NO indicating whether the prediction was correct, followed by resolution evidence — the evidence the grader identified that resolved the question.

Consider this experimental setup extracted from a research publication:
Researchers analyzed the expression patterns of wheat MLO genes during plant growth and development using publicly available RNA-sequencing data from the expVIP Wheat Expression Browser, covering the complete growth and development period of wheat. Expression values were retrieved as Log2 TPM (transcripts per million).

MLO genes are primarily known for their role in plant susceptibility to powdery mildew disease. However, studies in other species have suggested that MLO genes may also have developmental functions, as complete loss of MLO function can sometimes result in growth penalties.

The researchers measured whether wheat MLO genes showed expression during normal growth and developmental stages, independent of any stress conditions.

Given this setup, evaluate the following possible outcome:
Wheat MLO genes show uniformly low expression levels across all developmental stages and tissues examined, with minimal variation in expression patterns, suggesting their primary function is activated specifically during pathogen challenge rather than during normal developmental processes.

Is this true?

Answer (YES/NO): NO